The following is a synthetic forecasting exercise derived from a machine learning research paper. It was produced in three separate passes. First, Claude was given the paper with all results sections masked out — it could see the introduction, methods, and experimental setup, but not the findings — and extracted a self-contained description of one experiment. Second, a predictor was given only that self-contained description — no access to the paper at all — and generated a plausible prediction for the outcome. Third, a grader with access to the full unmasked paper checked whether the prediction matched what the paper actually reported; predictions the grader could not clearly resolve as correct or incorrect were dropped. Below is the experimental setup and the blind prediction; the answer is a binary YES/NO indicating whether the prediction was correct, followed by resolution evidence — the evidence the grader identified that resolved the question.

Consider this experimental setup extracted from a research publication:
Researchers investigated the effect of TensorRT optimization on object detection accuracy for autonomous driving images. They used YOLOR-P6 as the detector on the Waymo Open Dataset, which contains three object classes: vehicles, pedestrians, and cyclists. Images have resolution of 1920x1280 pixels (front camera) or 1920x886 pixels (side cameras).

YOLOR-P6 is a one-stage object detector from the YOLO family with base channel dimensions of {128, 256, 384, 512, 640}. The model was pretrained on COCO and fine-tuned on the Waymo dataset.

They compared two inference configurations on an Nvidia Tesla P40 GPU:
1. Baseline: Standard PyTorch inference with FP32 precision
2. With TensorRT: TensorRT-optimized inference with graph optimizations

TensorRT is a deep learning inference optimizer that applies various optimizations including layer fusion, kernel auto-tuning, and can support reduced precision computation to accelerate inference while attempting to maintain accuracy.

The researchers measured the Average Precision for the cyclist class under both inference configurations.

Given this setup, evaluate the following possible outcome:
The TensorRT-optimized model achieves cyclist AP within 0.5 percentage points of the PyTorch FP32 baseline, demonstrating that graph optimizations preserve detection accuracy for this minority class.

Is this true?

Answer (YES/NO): NO